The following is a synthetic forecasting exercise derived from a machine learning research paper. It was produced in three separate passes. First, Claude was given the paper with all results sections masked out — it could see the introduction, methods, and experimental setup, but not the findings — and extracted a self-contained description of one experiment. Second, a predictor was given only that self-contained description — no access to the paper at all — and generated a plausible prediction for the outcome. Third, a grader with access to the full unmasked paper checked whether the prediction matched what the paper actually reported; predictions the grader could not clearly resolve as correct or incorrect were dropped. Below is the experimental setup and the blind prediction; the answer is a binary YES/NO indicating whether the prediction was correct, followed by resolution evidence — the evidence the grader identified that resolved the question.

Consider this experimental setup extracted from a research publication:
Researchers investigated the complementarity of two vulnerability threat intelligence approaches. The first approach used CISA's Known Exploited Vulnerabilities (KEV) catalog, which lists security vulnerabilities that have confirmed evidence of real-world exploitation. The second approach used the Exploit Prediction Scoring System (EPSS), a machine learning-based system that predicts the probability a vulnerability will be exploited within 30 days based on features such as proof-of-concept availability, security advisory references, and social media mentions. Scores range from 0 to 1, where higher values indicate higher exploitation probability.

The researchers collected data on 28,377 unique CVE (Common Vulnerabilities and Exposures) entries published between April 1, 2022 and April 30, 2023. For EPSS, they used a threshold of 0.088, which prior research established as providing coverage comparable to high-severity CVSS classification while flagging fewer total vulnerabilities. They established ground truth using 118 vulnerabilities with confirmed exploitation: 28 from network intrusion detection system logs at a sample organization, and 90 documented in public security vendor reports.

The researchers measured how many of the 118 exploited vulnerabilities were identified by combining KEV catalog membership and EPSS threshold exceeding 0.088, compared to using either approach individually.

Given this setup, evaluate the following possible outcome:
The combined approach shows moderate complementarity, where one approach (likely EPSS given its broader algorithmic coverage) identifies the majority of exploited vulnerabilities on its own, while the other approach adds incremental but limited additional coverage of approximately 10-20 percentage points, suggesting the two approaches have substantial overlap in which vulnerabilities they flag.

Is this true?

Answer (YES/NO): NO